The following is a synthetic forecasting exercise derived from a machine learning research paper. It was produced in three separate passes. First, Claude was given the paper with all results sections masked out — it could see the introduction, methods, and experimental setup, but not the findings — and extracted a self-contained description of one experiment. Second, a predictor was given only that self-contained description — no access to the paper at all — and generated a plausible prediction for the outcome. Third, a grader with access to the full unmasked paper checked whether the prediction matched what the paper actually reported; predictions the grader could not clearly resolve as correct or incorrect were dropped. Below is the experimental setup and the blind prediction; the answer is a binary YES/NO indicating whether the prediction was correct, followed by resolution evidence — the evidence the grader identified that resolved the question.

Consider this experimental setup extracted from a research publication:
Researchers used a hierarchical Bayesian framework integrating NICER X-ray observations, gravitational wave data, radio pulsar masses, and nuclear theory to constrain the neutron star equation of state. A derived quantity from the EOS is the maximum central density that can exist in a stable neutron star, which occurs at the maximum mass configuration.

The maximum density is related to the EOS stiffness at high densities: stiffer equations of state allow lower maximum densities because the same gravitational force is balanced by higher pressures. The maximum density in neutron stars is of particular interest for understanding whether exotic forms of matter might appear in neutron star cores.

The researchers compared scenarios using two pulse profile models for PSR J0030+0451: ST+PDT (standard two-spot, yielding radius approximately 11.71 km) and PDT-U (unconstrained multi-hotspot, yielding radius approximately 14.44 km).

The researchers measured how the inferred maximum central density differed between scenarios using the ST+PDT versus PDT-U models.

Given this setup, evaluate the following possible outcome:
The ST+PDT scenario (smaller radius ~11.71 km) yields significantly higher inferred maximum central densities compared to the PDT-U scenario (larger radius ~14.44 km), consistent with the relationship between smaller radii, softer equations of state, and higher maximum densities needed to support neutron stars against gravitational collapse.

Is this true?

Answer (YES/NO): YES